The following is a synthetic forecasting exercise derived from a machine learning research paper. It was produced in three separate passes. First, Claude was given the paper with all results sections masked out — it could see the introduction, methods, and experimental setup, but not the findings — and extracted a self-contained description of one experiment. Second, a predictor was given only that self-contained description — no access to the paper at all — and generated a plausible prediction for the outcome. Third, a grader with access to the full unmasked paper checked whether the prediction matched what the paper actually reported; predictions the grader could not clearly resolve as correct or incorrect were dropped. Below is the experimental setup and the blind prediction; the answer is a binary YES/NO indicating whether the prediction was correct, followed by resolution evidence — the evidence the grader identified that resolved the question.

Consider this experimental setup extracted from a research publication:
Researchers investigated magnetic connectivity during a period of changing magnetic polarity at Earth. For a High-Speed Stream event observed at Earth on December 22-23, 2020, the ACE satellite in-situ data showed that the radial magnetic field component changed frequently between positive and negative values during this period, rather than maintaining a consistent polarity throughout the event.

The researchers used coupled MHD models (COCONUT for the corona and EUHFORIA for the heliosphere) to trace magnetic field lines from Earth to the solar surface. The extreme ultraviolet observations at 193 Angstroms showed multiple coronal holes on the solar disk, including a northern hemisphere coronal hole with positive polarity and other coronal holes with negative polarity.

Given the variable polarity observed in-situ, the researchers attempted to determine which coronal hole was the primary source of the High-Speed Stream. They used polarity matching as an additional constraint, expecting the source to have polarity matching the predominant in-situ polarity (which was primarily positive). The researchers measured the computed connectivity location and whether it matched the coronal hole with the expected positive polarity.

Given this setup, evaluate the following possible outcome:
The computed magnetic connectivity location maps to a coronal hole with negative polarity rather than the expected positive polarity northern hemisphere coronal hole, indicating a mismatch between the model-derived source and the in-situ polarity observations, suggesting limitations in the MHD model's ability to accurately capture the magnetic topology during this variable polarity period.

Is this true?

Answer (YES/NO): NO